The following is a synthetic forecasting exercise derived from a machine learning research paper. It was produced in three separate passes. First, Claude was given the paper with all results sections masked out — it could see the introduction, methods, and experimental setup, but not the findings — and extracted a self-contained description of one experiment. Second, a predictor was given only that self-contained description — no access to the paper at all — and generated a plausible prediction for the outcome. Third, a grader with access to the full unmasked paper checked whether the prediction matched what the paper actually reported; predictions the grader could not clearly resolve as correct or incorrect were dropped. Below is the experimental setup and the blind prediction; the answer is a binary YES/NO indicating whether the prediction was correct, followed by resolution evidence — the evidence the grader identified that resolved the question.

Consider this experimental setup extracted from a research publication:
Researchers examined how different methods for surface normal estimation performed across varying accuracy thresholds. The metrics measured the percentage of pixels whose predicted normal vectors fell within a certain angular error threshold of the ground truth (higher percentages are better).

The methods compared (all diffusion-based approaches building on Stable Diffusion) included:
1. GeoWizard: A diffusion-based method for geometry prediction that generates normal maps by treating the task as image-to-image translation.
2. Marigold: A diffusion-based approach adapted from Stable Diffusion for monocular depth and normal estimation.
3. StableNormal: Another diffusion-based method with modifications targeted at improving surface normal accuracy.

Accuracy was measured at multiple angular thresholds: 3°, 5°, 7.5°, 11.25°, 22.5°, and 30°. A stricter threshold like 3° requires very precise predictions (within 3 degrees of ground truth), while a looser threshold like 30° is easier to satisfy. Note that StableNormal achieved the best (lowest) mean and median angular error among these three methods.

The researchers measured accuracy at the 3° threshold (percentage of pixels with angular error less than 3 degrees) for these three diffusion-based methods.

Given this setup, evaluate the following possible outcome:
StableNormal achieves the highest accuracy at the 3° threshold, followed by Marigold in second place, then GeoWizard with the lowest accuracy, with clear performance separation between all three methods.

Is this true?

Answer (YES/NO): NO